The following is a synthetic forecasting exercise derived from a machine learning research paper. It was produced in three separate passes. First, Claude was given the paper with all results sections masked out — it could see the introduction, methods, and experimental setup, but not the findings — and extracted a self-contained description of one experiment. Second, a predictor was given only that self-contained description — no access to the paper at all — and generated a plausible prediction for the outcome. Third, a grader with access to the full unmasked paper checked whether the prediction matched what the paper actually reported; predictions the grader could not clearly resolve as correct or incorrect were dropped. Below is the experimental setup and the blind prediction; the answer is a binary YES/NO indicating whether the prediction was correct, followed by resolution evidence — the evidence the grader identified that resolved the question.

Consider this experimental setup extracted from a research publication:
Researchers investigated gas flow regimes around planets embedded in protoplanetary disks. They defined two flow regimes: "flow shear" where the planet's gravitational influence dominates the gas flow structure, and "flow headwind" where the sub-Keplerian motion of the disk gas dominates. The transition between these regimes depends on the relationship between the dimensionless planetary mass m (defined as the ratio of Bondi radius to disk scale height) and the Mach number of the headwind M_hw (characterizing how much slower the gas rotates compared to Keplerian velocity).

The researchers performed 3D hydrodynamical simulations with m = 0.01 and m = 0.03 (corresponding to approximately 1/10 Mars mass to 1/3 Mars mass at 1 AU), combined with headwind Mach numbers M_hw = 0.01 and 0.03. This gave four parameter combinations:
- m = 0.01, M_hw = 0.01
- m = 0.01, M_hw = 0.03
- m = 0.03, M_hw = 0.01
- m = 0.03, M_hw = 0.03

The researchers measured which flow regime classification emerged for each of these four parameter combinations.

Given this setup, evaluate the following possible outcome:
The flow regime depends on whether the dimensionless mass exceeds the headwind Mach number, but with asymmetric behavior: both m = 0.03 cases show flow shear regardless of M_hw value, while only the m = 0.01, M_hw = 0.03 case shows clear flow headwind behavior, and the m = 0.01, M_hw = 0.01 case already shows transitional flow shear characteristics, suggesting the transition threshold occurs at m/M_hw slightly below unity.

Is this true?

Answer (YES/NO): NO